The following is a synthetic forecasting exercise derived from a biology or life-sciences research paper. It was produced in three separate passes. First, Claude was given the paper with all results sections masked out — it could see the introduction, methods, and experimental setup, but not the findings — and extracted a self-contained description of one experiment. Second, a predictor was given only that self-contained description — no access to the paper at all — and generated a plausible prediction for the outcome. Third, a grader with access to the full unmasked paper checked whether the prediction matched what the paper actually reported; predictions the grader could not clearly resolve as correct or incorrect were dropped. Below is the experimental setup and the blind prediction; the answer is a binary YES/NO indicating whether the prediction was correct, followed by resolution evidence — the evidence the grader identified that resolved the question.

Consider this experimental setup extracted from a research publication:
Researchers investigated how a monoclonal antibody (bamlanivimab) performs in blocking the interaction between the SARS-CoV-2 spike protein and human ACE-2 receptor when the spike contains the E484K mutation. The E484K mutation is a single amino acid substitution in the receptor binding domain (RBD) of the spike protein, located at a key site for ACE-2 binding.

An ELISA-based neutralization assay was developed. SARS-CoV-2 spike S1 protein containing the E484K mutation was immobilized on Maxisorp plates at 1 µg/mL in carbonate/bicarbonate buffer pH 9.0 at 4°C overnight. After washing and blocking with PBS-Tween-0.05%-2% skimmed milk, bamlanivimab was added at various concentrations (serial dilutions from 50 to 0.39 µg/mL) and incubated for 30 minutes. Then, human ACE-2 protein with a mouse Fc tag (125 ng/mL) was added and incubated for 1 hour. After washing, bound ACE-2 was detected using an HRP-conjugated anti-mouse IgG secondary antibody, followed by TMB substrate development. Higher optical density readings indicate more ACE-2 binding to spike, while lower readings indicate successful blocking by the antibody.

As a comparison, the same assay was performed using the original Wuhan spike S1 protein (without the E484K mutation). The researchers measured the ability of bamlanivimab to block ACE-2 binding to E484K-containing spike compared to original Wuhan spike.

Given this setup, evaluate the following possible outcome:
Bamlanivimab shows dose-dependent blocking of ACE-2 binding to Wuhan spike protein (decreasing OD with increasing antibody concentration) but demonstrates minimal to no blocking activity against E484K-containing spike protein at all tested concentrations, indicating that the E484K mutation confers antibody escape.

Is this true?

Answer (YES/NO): YES